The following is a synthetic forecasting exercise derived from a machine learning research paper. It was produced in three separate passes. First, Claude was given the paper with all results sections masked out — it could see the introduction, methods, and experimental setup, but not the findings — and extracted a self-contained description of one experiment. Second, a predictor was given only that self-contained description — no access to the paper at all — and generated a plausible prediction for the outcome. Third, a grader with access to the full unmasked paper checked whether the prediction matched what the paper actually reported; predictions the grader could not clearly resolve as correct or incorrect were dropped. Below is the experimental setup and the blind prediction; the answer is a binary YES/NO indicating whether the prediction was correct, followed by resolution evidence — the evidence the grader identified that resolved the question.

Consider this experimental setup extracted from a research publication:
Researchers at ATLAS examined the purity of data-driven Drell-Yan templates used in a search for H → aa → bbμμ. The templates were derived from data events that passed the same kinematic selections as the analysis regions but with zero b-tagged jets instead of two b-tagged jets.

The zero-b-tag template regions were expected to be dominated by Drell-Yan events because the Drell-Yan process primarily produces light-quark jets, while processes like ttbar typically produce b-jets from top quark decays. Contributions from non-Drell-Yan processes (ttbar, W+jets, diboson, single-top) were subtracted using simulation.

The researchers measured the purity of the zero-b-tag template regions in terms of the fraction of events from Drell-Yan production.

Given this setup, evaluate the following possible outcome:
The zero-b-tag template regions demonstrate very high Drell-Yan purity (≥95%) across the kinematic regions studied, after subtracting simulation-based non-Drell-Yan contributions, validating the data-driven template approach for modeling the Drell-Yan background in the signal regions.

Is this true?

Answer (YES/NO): YES